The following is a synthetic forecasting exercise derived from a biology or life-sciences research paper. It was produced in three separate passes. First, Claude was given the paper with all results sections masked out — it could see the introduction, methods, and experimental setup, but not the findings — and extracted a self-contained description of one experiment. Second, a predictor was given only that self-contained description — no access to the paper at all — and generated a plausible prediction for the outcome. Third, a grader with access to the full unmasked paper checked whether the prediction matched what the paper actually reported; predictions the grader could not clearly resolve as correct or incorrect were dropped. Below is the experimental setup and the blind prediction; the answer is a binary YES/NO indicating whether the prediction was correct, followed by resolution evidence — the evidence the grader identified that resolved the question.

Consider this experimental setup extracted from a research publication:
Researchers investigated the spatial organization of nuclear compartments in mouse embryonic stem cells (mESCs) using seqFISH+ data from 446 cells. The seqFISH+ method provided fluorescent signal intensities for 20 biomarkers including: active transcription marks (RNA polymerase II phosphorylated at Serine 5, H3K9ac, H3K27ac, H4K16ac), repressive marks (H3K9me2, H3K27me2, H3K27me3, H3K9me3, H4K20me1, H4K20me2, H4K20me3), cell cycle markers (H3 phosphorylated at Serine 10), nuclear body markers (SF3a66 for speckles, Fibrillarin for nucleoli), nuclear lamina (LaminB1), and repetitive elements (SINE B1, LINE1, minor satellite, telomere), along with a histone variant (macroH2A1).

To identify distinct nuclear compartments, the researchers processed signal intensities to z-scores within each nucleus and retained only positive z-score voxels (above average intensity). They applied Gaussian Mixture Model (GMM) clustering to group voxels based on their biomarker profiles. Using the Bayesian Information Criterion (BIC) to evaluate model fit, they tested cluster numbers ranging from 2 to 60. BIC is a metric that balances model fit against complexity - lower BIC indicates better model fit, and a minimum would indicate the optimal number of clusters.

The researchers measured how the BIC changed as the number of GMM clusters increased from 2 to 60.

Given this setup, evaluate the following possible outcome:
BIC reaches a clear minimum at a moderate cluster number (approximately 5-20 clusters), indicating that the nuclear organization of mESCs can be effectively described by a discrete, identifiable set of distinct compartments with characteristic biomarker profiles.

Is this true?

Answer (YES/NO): NO